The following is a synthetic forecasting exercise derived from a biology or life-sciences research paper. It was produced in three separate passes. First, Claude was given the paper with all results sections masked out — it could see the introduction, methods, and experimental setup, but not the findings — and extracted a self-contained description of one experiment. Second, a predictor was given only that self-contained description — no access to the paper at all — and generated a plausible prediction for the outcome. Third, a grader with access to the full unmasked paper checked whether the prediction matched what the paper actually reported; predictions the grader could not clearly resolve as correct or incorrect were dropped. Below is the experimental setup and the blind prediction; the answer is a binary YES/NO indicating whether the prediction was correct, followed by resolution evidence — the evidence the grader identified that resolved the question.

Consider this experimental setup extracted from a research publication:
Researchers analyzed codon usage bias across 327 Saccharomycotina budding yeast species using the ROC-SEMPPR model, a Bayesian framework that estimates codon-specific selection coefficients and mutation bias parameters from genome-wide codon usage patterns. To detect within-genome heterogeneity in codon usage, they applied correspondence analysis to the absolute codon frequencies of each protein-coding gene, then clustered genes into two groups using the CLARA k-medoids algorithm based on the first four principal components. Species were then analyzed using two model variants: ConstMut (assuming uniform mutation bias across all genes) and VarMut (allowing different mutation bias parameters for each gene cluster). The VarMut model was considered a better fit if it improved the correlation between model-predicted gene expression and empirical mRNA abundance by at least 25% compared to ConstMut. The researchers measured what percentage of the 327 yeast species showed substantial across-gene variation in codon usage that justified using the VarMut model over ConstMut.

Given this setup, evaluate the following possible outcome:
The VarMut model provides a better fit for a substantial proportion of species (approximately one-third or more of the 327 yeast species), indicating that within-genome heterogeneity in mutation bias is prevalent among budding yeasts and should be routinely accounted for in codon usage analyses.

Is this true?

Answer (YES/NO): NO